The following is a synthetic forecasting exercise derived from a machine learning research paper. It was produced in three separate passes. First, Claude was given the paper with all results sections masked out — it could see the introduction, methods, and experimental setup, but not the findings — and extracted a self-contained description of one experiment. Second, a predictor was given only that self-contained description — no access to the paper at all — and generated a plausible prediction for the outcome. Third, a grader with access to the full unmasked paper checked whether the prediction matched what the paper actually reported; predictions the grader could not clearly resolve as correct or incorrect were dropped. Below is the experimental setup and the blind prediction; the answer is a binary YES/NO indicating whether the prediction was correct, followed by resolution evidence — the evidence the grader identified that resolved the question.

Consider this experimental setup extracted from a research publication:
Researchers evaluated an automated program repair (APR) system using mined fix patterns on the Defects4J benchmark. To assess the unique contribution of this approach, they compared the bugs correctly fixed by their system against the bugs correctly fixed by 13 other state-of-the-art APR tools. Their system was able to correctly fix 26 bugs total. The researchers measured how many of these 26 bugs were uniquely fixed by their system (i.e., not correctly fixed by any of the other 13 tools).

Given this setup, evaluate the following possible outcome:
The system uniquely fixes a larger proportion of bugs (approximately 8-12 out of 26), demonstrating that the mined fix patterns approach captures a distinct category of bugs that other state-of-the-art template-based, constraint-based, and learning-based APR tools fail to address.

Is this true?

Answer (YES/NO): NO